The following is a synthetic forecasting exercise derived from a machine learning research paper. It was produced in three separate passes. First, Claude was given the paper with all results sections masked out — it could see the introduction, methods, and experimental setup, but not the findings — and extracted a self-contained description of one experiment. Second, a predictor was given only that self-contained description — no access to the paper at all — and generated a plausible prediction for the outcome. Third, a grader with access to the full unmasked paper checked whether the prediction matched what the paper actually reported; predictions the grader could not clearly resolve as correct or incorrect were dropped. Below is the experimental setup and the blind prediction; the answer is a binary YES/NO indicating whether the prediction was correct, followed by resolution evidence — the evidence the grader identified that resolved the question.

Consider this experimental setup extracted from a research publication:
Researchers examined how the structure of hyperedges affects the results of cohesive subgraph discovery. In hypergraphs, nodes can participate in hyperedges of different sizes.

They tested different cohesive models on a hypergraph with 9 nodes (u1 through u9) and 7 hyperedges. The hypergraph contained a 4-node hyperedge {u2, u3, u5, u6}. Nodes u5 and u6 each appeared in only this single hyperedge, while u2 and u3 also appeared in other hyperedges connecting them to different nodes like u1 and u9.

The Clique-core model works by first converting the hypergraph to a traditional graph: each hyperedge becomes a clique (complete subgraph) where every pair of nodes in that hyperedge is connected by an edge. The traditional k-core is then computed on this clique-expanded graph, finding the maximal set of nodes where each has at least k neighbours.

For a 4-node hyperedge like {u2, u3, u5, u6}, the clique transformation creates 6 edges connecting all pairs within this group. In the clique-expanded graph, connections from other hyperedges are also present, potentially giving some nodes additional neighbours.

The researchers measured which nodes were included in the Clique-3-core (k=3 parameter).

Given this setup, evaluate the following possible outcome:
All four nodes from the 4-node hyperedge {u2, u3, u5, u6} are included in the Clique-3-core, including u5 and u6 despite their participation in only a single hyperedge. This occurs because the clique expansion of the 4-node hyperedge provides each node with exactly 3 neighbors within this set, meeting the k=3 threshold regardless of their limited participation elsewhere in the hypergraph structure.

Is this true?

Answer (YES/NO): YES